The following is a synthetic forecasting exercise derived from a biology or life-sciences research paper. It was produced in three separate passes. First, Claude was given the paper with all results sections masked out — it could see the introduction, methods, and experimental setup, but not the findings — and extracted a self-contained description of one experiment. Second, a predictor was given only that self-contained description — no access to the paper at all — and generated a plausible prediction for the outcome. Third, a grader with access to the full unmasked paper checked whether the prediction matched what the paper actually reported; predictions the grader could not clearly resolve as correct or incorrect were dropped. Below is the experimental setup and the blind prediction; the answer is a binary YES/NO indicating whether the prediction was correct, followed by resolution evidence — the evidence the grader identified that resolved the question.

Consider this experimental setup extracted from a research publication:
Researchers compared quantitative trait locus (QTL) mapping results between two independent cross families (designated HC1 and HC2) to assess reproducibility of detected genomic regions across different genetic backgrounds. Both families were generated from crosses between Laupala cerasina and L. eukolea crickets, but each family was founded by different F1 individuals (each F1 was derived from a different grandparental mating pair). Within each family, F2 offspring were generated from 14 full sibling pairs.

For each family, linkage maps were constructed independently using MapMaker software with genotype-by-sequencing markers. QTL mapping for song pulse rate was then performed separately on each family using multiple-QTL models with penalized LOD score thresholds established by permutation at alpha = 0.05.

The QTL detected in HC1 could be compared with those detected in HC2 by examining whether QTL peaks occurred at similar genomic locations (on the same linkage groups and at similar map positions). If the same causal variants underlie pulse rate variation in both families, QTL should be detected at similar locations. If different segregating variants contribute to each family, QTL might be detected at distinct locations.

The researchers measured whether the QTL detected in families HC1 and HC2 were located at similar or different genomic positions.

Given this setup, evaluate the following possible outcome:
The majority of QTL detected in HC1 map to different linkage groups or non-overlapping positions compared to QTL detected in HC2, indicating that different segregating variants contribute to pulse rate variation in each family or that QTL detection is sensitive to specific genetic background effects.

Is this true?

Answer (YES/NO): NO